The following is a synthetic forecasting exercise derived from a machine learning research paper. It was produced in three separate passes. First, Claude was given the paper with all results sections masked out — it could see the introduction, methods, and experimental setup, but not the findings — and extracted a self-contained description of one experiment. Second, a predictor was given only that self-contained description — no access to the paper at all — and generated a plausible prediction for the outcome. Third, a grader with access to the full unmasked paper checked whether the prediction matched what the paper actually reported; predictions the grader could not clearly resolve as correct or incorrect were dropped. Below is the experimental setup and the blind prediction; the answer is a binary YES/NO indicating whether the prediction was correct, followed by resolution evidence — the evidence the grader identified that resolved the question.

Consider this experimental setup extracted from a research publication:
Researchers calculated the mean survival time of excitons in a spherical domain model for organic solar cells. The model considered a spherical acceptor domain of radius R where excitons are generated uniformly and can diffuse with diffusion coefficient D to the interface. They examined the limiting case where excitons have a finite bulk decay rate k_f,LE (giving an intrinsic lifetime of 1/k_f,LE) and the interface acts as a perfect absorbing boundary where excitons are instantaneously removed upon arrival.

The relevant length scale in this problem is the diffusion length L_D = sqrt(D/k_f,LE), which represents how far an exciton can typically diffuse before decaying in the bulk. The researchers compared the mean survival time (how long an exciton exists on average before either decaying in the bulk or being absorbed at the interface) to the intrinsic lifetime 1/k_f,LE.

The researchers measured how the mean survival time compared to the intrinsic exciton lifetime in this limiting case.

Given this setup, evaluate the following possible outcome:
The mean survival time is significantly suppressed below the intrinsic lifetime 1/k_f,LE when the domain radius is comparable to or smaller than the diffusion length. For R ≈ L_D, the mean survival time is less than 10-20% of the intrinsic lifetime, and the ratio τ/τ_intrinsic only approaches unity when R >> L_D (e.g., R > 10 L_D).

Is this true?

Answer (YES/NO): YES